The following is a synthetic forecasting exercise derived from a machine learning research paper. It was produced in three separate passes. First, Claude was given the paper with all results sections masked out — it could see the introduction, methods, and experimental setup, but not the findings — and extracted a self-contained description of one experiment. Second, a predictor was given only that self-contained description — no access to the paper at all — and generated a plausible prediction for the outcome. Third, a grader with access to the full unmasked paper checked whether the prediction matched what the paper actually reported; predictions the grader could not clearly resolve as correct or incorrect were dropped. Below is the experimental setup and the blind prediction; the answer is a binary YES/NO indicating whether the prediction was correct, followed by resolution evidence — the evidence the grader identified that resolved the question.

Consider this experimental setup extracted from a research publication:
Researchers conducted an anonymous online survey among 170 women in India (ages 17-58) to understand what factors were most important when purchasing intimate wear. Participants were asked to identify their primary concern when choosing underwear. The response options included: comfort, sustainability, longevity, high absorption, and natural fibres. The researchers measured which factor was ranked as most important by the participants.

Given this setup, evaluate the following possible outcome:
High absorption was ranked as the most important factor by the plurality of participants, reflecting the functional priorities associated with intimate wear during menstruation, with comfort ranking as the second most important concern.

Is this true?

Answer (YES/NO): NO